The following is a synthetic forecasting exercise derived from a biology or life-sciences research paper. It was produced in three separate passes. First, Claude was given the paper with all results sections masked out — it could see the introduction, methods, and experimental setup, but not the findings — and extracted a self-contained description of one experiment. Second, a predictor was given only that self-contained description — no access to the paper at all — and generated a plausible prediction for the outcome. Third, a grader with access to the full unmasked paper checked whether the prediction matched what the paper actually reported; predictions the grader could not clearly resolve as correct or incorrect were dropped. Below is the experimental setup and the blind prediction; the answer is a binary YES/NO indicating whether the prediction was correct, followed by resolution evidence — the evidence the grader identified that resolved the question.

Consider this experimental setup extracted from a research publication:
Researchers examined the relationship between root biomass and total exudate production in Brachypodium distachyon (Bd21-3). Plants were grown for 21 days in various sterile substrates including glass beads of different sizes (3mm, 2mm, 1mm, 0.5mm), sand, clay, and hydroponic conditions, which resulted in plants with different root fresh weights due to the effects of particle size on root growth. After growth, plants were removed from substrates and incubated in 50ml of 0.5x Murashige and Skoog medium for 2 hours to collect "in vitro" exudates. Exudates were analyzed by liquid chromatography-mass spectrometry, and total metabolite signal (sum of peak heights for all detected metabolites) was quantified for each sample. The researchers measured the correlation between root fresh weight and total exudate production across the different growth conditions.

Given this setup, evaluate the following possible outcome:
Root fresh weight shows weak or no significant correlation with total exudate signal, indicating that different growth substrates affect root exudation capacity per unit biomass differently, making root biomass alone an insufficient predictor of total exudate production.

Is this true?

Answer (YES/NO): NO